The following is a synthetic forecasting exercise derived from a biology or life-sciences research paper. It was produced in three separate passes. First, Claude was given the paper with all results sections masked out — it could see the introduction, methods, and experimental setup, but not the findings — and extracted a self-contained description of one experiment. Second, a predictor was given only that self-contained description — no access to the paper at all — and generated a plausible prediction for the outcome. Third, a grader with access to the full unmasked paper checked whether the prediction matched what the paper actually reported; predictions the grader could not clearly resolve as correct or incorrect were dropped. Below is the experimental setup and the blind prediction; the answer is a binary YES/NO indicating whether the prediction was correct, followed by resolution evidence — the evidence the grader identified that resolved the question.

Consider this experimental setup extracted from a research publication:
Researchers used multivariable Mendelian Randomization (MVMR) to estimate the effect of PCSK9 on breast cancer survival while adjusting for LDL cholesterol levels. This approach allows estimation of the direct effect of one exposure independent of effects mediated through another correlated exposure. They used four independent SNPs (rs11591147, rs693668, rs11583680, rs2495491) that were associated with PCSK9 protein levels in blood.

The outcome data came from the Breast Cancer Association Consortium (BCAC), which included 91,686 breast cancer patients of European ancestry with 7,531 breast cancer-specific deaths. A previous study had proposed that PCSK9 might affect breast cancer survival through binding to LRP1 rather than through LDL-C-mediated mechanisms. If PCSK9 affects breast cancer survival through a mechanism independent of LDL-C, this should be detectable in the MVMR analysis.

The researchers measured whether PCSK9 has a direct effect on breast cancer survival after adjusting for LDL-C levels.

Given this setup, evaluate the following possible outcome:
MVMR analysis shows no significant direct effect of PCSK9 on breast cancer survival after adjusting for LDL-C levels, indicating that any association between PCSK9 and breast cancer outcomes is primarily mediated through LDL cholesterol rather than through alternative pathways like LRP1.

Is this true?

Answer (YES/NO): NO